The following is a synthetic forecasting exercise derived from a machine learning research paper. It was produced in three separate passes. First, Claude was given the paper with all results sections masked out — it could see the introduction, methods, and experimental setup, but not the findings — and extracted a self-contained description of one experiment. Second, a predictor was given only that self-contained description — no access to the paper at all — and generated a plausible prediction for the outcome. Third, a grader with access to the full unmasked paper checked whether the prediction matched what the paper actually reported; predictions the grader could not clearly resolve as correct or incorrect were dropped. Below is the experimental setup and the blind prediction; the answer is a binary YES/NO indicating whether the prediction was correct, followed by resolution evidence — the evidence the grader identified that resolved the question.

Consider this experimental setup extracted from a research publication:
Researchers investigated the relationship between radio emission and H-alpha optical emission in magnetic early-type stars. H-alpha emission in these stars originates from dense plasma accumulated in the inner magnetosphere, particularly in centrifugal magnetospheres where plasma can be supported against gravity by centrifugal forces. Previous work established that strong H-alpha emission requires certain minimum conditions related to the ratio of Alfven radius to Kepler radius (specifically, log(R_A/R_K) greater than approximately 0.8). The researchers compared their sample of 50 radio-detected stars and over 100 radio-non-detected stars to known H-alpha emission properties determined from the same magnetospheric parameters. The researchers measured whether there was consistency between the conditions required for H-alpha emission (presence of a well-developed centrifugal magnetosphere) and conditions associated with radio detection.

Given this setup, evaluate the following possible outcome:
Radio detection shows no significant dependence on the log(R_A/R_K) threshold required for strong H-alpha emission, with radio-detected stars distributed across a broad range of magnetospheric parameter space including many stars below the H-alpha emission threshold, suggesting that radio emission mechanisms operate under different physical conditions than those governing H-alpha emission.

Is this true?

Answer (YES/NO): NO